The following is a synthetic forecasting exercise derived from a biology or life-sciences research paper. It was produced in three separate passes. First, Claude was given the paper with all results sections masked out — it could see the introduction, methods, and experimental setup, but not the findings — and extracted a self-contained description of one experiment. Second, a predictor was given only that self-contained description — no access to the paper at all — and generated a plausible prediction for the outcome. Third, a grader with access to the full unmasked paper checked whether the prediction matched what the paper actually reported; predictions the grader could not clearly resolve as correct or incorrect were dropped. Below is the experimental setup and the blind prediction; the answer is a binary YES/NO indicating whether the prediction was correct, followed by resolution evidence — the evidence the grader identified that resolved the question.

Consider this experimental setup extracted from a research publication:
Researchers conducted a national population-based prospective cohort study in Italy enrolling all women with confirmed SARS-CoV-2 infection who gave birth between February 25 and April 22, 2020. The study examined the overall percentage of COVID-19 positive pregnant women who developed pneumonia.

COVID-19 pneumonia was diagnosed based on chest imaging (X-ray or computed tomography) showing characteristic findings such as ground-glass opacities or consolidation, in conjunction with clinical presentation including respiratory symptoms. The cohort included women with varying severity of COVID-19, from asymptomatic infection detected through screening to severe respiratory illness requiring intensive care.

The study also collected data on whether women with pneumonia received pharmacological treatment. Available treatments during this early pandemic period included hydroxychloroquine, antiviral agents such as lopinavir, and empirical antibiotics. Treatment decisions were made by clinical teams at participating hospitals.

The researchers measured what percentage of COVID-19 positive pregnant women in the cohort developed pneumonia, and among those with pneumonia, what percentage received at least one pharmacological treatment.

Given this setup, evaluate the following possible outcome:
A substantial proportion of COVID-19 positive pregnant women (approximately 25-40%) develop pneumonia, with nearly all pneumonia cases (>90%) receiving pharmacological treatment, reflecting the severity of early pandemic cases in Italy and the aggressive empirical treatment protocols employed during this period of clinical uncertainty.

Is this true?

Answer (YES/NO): NO